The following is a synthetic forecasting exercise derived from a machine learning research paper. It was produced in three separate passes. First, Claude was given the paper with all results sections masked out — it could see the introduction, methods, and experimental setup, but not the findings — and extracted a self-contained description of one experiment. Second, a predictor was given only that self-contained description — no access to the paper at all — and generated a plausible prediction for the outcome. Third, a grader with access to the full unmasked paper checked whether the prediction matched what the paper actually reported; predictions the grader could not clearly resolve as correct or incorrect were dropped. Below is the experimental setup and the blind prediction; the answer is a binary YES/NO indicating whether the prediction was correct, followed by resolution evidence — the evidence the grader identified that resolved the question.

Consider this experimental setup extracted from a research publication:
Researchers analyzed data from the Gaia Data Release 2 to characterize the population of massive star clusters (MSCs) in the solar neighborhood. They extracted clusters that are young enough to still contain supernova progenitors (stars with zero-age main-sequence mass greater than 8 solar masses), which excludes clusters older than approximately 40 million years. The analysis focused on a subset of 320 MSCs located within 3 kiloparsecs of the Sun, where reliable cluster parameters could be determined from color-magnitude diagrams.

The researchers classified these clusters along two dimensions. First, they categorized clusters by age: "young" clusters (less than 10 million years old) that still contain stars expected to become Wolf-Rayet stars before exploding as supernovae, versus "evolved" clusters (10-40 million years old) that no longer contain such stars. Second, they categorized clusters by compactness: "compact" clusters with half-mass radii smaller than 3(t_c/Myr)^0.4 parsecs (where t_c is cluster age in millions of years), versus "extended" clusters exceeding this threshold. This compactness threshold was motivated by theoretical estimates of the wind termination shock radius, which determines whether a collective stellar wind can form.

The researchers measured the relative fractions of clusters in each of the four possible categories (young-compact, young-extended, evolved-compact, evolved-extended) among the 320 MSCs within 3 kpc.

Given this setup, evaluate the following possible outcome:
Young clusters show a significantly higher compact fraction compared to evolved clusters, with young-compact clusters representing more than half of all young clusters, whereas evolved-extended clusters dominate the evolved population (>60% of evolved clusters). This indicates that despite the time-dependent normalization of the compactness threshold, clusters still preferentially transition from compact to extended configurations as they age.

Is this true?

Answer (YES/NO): NO